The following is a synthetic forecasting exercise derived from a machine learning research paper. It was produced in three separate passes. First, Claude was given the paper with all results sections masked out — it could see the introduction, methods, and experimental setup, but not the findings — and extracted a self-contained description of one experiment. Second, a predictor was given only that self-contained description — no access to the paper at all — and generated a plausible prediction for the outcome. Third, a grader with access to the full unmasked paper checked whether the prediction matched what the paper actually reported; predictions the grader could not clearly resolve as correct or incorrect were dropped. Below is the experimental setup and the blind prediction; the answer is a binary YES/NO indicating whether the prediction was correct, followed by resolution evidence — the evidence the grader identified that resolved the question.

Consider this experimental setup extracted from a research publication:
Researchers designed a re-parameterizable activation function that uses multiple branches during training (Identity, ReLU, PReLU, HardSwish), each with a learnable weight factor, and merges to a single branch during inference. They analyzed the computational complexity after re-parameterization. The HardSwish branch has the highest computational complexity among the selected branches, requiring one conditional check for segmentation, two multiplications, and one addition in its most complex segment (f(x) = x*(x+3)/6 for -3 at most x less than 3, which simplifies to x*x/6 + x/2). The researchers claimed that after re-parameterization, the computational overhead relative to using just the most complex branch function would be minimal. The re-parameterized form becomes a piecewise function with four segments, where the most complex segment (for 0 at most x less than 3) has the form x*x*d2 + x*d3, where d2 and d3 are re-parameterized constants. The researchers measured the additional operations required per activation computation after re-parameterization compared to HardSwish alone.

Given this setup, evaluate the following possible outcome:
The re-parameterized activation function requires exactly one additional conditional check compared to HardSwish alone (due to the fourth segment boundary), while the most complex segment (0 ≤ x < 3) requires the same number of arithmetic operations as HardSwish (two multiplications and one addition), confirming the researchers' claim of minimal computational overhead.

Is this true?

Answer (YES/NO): NO